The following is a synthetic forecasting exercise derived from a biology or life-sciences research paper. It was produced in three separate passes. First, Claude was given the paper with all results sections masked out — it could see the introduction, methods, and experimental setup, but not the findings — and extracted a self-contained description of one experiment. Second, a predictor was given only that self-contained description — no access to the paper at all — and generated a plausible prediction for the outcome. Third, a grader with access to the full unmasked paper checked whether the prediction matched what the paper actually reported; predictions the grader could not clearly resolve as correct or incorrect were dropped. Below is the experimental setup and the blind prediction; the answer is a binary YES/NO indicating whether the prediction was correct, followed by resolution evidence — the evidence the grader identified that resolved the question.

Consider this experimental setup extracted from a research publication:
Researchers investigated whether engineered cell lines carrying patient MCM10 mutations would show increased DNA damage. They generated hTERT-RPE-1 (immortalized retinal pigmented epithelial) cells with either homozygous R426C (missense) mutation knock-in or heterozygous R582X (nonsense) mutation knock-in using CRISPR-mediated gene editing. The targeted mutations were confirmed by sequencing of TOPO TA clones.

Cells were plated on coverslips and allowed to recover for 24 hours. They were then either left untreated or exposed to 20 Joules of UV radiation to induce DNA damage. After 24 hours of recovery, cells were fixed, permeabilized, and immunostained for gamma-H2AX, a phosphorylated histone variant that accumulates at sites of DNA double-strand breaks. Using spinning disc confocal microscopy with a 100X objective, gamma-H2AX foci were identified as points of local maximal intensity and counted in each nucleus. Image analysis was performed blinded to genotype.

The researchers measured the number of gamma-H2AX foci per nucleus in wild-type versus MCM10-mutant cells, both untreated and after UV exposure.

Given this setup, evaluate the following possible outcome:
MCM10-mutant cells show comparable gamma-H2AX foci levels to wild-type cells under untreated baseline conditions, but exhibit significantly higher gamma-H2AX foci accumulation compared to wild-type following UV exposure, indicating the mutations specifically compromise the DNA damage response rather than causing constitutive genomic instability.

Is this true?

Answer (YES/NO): NO